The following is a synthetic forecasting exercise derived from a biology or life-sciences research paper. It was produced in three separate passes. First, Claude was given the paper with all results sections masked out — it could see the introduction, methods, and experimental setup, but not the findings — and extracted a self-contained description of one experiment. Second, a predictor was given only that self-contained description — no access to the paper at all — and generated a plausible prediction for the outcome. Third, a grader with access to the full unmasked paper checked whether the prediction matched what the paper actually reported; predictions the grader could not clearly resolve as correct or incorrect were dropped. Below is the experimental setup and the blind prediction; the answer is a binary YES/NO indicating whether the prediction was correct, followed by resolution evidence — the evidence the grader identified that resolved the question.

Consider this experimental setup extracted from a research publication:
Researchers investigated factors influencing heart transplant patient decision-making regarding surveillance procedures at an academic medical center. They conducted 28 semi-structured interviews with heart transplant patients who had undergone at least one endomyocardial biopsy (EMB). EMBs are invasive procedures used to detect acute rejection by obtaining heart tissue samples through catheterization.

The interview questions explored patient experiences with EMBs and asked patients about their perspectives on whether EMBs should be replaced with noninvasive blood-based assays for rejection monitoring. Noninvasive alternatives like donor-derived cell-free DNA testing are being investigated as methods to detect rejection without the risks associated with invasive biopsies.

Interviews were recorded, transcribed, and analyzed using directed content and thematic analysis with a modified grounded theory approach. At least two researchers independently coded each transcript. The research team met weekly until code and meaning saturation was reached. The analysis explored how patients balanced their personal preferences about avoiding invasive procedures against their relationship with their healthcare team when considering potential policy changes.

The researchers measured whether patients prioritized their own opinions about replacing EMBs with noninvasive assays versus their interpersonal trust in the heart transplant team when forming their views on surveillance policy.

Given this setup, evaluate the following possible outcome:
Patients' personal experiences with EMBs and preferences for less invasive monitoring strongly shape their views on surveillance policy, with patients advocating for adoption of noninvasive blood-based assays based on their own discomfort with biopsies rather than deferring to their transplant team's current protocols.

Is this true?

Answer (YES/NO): NO